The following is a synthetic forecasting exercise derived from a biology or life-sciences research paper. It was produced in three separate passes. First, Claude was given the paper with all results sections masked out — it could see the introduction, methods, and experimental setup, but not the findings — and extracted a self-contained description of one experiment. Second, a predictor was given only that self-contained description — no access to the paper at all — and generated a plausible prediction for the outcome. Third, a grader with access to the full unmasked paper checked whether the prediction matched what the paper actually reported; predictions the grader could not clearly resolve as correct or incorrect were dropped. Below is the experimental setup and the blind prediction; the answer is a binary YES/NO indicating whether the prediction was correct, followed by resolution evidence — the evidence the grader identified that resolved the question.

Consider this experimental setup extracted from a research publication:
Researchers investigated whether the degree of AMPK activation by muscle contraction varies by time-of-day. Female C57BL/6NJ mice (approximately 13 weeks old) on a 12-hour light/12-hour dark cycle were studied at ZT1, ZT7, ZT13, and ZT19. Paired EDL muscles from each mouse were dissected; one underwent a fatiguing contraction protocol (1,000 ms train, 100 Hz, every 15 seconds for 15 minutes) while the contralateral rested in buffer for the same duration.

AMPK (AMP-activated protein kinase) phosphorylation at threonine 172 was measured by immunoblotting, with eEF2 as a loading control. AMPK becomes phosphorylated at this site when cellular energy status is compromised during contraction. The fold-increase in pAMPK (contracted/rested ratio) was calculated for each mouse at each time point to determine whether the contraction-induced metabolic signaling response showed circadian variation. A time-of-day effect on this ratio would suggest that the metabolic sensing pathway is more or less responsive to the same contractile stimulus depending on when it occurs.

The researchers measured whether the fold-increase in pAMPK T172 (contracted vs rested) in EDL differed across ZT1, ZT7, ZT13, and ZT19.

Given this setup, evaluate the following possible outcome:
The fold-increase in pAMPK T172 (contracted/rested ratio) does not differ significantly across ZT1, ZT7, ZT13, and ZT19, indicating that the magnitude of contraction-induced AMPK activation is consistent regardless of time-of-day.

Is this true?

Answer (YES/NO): YES